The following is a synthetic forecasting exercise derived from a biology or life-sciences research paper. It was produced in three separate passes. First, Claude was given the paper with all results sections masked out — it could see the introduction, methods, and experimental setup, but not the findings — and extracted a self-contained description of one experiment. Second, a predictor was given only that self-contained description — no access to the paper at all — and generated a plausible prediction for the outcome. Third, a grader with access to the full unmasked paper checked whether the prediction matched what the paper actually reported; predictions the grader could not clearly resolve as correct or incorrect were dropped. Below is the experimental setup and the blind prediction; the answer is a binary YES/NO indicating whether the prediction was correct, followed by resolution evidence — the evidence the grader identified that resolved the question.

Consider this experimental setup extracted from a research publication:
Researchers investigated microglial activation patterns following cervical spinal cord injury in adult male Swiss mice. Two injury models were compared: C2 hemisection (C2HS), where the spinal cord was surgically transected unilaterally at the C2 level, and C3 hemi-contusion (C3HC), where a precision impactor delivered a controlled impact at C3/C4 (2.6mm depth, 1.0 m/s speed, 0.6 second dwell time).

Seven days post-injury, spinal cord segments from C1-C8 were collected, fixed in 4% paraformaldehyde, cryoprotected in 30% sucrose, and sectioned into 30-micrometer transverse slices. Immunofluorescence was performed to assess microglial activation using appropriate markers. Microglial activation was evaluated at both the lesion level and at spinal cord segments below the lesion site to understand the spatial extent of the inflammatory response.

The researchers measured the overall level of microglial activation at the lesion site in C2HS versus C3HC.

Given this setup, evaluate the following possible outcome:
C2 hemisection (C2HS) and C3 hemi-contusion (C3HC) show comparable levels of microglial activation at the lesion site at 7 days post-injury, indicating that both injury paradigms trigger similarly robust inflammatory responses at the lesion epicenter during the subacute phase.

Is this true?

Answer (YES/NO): YES